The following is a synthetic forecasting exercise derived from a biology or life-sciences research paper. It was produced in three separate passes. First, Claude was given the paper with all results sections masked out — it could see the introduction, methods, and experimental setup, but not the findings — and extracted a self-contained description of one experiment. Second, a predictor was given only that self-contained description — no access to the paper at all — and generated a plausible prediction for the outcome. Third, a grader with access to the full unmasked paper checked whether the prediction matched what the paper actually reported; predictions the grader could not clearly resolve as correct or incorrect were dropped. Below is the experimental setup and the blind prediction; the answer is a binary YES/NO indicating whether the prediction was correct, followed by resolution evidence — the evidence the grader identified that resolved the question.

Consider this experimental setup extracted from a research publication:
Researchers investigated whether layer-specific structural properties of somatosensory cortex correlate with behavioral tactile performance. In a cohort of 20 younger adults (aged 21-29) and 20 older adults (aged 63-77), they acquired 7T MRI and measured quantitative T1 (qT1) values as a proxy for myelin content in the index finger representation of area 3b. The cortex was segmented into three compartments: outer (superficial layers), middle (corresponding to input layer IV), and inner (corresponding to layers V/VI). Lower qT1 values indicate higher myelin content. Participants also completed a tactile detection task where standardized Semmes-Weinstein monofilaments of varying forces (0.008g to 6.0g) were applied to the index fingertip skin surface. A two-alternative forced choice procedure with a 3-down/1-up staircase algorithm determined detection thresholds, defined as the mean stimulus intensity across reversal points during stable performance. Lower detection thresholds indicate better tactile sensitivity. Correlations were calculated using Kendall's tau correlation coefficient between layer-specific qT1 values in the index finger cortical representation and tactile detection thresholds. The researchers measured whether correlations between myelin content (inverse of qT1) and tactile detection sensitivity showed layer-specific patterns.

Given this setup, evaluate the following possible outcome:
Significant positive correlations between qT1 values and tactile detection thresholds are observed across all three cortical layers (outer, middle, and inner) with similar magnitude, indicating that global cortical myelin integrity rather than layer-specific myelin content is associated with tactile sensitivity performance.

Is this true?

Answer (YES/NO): NO